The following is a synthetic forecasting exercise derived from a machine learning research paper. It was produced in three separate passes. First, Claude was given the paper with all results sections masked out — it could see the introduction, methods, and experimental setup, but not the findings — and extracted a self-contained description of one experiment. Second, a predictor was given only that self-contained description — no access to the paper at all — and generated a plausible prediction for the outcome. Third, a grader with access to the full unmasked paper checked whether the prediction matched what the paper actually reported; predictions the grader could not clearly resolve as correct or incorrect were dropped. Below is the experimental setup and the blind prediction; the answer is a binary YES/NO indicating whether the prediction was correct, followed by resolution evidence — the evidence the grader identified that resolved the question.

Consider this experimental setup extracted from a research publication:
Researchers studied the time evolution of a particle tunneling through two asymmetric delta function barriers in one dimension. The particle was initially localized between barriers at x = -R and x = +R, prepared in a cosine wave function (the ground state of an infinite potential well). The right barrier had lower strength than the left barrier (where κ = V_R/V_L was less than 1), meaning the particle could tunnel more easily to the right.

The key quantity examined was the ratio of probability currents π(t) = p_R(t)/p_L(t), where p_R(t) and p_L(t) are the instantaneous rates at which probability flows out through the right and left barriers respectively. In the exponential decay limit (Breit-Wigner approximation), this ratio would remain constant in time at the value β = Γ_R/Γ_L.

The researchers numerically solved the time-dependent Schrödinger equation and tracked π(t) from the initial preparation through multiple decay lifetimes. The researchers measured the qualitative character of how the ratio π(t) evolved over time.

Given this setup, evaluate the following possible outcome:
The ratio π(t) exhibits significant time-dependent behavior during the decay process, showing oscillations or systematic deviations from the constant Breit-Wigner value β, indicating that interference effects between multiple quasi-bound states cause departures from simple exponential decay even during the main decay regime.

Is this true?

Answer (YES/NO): YES